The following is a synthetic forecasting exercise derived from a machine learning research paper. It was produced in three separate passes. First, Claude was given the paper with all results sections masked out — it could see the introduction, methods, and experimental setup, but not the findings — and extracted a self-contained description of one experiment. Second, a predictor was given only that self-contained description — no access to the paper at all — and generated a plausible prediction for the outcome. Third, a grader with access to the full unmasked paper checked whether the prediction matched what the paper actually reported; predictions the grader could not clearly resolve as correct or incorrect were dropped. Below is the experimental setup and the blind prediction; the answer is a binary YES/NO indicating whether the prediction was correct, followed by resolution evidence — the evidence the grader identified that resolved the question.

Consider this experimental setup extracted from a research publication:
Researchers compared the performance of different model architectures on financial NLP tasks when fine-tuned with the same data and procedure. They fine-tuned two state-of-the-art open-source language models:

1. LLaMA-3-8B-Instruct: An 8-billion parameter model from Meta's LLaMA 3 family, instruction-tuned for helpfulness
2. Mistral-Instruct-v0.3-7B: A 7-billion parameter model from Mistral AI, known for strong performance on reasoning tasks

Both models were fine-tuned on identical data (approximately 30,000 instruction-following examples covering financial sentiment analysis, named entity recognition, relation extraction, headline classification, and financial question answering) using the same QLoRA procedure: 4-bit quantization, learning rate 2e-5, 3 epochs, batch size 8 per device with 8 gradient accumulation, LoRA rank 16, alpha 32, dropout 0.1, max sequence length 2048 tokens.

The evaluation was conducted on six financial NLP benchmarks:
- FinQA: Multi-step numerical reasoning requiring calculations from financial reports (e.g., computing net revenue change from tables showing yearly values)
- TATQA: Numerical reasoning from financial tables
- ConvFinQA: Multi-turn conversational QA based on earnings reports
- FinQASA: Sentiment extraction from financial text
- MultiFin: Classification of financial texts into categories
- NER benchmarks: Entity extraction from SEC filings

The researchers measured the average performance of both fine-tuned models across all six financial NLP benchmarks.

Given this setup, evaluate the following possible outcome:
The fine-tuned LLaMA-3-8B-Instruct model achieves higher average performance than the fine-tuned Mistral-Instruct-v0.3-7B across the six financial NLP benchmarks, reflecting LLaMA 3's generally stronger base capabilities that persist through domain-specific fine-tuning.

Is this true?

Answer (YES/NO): NO